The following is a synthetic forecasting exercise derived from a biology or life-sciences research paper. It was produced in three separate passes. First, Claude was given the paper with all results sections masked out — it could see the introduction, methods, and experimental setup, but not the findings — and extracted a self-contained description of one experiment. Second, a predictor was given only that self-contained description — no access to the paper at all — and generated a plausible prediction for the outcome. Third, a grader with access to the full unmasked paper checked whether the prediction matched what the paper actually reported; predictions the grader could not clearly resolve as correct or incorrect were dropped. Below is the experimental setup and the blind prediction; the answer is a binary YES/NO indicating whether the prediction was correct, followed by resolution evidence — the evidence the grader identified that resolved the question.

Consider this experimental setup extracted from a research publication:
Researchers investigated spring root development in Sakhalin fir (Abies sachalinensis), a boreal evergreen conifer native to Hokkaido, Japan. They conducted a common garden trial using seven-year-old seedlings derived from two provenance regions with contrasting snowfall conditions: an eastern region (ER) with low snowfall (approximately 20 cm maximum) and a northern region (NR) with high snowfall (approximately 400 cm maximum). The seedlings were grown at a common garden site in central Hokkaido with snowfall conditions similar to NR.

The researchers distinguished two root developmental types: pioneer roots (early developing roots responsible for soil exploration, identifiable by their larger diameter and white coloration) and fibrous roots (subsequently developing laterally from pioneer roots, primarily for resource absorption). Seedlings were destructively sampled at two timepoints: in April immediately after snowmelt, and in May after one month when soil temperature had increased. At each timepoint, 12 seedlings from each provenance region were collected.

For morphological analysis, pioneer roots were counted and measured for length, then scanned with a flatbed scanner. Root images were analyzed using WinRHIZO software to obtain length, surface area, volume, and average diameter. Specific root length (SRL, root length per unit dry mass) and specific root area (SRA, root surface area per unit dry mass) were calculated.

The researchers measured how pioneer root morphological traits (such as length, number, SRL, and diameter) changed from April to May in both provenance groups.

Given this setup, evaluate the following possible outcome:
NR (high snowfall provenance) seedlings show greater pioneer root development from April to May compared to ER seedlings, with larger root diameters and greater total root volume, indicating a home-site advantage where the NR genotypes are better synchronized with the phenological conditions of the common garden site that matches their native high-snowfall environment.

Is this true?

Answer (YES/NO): NO